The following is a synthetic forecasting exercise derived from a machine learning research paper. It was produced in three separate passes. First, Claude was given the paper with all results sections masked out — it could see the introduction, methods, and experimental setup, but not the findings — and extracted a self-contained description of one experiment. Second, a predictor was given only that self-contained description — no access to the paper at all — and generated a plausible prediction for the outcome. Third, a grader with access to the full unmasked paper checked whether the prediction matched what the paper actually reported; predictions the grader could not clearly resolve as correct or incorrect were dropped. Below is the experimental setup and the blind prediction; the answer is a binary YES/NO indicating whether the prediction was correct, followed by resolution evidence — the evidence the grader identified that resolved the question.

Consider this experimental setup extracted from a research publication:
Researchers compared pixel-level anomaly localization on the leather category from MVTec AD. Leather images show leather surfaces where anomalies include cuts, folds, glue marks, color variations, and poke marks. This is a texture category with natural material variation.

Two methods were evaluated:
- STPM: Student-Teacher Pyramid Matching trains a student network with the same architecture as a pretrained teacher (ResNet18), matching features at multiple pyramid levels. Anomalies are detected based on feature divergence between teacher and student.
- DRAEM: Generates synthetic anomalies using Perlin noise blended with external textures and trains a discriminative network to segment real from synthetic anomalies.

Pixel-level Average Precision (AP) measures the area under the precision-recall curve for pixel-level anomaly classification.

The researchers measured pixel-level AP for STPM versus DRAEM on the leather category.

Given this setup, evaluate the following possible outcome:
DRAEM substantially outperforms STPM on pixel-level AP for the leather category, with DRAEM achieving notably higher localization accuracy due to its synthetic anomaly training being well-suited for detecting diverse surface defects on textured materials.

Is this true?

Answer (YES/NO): YES